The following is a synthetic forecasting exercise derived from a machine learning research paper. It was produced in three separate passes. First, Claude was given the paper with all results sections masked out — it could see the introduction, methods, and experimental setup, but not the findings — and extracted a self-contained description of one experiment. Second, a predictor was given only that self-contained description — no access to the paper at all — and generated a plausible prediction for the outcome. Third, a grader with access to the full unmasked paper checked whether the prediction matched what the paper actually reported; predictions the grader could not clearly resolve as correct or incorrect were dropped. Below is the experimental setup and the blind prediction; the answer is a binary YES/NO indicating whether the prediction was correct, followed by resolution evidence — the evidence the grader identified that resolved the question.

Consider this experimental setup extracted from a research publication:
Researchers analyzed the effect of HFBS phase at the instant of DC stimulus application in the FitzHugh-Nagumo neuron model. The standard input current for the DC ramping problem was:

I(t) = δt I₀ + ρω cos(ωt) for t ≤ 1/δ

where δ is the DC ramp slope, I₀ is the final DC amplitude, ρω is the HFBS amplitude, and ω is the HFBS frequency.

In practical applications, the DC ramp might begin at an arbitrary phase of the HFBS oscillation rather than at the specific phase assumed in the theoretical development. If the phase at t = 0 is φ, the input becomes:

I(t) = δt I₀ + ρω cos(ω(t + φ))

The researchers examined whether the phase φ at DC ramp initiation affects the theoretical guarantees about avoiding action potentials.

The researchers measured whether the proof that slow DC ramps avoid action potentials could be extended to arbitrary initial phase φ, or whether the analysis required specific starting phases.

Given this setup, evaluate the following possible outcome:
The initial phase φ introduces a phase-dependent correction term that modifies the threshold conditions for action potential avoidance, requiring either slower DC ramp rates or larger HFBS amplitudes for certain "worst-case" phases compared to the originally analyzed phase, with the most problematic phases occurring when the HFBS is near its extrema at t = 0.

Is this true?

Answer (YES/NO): NO